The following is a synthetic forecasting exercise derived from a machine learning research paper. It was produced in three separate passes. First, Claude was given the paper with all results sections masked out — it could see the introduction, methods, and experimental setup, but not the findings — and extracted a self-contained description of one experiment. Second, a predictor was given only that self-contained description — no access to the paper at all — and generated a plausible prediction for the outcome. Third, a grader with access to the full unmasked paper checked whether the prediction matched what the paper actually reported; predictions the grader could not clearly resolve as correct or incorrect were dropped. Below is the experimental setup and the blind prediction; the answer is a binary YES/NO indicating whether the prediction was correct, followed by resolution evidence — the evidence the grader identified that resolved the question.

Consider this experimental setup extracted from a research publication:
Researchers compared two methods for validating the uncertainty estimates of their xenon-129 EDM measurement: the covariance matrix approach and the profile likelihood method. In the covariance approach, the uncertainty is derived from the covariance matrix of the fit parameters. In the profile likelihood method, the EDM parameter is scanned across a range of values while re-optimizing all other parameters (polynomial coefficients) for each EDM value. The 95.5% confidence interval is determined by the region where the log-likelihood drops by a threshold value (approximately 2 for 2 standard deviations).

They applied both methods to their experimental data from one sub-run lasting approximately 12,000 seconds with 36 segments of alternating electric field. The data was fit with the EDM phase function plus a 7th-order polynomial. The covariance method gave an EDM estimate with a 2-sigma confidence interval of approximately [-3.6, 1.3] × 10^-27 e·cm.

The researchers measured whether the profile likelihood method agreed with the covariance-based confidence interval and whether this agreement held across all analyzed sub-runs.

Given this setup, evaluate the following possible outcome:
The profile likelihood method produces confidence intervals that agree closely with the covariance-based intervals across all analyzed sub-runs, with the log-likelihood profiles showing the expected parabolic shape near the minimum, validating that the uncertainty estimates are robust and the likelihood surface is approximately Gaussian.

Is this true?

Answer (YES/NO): YES